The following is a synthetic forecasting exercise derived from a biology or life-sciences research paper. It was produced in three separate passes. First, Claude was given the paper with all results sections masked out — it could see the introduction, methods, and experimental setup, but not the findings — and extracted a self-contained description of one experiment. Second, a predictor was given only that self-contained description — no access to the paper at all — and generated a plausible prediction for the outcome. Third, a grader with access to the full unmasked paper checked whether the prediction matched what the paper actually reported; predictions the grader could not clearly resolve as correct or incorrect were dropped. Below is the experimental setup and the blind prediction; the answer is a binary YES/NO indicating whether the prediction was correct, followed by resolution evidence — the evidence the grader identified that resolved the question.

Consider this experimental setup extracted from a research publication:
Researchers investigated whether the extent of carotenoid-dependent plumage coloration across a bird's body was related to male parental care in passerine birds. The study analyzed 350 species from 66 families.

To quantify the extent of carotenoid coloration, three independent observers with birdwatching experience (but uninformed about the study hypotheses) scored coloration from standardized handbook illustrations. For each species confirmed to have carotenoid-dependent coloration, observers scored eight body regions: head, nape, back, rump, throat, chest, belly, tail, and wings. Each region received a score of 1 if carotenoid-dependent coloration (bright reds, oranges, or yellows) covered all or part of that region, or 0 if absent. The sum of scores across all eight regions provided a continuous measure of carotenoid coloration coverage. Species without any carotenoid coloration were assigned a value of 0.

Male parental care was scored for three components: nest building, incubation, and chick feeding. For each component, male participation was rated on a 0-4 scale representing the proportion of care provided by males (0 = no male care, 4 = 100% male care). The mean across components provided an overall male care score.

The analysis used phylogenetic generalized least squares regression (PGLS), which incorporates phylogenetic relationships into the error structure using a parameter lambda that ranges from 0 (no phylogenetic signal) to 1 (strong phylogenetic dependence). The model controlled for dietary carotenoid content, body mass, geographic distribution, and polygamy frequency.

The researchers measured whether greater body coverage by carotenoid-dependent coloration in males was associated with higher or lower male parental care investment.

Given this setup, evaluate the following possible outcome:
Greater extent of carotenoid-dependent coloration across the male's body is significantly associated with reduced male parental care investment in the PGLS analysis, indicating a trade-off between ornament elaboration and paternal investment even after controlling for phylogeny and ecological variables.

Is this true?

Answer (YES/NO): YES